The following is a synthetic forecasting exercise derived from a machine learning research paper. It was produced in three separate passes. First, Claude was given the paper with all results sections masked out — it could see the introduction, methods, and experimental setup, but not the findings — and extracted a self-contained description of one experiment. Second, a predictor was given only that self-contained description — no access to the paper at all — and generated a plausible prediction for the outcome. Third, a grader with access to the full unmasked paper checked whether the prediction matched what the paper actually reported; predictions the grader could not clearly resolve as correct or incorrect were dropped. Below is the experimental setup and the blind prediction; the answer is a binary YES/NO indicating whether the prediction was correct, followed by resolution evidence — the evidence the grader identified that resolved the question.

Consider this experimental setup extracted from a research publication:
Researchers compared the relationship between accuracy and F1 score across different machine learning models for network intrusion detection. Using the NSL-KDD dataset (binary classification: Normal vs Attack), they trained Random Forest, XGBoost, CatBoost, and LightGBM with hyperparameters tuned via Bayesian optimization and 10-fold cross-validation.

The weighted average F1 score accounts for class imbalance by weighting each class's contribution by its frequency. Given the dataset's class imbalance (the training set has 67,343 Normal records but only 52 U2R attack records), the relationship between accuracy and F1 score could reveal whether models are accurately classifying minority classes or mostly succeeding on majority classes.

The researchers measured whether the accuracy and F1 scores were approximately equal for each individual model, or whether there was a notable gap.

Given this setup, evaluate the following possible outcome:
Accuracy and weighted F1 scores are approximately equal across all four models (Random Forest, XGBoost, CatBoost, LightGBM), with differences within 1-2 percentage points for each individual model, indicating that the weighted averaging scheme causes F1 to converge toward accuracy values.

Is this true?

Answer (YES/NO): YES